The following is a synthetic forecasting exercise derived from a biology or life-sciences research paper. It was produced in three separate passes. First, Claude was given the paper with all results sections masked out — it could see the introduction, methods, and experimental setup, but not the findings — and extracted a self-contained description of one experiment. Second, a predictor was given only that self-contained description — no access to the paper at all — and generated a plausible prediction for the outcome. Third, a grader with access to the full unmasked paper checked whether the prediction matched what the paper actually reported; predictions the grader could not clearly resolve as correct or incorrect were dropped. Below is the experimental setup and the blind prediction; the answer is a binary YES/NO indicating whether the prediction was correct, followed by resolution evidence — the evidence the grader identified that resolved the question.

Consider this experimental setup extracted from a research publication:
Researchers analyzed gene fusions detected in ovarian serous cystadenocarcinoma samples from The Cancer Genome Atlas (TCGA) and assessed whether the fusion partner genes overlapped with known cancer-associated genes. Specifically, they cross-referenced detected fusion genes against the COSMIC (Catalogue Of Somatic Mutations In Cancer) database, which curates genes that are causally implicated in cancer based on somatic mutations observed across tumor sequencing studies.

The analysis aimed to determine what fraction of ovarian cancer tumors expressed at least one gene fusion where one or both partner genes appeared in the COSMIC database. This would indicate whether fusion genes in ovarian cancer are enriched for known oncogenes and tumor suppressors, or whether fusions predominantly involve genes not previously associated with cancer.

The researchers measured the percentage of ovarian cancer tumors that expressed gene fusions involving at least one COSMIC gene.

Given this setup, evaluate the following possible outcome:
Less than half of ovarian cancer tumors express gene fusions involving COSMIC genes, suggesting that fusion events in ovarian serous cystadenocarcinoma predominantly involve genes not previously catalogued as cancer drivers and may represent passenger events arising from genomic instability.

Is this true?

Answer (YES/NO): NO